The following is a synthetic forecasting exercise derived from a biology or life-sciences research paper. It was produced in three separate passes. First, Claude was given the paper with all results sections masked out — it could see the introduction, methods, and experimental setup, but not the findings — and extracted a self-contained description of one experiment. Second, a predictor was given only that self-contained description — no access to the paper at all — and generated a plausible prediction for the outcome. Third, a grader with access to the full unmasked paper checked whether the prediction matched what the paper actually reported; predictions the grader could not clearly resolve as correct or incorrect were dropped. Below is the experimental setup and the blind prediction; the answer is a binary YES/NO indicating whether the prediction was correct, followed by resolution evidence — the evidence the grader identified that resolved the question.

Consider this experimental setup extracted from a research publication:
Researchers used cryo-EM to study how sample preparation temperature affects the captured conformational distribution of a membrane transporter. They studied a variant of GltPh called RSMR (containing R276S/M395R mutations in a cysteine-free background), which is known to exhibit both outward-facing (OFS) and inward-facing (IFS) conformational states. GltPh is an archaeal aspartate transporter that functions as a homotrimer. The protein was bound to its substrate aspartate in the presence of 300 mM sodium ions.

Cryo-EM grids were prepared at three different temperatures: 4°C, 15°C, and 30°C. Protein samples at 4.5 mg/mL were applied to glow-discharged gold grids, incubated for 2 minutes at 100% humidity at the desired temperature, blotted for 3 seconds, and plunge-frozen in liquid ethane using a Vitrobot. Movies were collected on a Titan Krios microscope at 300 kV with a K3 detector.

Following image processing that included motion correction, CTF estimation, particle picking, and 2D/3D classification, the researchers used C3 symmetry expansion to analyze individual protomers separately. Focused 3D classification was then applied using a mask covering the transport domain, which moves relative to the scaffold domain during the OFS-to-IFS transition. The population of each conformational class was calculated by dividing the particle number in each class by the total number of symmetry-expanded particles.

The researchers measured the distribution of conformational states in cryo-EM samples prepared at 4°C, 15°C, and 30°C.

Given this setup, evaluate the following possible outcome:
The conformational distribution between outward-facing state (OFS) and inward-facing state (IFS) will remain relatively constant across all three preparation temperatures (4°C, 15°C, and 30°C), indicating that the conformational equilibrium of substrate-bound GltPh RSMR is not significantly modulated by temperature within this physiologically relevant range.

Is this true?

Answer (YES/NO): NO